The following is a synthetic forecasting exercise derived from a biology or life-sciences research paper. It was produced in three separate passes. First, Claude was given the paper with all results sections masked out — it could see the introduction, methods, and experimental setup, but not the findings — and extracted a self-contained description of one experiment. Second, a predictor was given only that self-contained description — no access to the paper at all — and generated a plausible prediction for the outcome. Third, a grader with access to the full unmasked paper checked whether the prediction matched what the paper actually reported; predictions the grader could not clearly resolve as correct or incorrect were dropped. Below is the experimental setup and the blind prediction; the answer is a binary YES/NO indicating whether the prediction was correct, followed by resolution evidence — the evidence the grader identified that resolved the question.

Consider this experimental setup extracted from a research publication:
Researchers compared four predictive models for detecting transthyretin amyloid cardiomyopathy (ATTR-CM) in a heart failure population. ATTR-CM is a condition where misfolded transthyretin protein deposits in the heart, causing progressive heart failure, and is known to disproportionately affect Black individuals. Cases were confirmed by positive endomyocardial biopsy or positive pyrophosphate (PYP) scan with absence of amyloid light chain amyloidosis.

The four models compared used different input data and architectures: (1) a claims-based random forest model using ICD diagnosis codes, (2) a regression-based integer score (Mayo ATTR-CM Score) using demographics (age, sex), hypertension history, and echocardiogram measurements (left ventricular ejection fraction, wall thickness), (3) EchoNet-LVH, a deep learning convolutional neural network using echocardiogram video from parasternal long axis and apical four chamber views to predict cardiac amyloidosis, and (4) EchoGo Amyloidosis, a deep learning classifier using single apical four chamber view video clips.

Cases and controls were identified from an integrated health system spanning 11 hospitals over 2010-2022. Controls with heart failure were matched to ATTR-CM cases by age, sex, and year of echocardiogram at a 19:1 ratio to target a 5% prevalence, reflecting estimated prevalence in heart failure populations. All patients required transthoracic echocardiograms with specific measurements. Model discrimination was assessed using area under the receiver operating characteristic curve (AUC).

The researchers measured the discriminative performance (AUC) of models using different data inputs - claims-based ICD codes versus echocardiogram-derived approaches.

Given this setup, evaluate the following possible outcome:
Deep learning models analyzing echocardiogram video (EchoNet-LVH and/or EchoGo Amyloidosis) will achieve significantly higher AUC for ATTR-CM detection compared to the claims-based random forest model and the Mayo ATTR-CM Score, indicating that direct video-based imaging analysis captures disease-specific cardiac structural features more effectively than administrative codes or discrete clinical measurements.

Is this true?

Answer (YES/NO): YES